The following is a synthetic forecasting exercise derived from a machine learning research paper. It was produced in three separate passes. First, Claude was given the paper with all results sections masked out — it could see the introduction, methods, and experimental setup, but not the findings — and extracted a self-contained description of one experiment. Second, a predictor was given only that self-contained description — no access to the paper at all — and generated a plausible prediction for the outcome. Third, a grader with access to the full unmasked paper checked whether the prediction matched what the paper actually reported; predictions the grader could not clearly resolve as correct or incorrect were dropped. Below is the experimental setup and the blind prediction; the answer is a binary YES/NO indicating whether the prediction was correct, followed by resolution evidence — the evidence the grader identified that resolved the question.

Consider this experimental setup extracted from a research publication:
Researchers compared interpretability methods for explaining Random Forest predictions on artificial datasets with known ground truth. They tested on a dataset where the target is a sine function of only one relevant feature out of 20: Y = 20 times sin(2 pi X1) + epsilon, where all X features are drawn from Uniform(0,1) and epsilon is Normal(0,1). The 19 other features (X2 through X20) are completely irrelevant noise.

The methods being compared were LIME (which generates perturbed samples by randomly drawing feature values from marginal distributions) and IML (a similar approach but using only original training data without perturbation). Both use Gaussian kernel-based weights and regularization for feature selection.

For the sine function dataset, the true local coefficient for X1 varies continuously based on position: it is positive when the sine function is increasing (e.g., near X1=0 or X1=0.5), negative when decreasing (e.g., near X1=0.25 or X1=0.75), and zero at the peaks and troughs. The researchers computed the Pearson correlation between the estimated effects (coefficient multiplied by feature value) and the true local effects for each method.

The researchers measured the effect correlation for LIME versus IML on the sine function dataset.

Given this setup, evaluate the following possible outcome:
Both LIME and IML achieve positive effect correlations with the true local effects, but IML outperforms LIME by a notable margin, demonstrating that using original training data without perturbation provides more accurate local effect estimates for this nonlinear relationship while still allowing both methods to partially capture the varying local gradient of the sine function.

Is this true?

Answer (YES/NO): NO